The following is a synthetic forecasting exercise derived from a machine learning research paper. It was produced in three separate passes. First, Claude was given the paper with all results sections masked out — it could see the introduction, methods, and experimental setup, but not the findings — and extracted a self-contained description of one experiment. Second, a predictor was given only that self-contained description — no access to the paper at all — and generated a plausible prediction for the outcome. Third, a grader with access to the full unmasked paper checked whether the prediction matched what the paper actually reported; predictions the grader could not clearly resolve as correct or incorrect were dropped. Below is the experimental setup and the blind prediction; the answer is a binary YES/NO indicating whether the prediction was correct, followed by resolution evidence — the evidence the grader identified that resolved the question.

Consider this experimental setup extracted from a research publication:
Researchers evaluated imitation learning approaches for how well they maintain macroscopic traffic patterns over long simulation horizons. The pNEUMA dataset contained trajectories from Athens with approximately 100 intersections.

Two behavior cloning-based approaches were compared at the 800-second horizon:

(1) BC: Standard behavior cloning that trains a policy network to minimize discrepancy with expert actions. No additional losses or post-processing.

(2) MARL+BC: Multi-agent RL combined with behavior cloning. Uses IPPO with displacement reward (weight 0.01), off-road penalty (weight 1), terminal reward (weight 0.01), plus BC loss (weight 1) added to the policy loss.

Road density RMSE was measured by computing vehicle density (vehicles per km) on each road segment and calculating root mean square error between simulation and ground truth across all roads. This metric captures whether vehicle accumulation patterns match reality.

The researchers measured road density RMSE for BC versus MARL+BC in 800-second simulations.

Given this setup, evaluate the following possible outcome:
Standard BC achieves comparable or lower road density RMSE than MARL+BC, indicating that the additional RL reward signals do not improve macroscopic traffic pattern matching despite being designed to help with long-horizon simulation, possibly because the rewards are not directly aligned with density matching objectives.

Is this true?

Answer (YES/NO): NO